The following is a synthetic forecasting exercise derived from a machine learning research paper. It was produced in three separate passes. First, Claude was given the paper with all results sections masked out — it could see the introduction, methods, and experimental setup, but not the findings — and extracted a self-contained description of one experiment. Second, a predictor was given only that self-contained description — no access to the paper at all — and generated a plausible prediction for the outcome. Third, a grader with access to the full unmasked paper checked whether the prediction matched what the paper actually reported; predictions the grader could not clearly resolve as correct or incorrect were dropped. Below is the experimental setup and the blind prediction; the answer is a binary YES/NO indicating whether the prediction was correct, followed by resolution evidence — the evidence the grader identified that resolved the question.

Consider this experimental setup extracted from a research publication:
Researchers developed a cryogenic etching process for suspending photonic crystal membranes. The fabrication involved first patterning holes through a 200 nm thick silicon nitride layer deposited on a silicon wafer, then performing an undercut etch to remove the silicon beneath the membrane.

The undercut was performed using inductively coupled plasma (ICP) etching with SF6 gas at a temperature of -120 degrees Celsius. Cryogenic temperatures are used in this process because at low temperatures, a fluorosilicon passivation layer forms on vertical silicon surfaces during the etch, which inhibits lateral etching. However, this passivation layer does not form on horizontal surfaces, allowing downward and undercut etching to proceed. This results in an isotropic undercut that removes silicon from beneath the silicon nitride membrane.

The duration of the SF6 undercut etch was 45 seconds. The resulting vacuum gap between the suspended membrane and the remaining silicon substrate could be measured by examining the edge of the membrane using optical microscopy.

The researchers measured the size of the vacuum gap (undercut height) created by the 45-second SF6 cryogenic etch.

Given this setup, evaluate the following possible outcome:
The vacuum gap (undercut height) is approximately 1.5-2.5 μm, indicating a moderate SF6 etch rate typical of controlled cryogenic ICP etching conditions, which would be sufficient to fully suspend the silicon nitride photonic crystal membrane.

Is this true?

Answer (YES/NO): NO